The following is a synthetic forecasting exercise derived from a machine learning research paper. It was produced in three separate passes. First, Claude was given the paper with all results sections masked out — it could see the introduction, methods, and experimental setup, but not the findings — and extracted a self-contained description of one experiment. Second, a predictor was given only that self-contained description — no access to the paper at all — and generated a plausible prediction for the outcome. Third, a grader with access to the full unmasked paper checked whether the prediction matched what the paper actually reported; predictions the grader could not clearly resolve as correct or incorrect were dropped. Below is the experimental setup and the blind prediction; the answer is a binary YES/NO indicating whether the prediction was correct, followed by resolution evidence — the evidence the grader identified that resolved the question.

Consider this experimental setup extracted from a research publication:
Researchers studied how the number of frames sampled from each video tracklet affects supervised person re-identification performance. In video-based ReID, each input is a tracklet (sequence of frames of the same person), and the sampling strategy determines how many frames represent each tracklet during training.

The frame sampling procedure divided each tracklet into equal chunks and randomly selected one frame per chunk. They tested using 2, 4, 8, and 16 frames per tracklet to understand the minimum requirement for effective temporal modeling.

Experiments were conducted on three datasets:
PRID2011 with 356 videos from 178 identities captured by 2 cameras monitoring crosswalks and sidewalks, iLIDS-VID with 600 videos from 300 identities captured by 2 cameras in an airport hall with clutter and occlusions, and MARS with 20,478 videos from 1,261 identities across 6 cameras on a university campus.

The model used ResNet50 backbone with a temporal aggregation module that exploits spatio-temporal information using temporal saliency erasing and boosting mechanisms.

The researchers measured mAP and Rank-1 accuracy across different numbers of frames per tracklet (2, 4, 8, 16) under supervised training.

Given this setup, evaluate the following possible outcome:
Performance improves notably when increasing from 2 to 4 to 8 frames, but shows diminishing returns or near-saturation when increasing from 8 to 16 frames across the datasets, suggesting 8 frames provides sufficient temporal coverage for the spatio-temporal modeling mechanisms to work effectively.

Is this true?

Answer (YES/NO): NO